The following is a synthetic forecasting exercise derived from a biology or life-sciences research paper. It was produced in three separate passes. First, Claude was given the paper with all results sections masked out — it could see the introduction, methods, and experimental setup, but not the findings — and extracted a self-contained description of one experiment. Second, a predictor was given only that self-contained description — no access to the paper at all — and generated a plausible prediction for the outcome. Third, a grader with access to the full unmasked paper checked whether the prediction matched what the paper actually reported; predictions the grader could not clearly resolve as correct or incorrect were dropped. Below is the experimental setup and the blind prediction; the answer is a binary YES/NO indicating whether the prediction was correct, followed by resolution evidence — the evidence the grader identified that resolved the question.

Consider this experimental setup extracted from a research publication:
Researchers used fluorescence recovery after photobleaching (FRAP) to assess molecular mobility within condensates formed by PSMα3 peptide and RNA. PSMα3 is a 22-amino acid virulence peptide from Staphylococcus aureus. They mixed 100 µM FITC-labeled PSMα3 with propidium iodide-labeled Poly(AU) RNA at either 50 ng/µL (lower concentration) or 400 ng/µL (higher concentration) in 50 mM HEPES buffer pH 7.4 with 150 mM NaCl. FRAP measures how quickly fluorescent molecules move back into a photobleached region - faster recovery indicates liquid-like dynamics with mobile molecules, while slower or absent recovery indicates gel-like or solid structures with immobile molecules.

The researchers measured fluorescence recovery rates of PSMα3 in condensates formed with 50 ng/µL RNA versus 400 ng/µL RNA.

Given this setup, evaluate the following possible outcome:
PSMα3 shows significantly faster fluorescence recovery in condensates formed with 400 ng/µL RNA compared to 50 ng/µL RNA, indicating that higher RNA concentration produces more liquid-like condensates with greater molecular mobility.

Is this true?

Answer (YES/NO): NO